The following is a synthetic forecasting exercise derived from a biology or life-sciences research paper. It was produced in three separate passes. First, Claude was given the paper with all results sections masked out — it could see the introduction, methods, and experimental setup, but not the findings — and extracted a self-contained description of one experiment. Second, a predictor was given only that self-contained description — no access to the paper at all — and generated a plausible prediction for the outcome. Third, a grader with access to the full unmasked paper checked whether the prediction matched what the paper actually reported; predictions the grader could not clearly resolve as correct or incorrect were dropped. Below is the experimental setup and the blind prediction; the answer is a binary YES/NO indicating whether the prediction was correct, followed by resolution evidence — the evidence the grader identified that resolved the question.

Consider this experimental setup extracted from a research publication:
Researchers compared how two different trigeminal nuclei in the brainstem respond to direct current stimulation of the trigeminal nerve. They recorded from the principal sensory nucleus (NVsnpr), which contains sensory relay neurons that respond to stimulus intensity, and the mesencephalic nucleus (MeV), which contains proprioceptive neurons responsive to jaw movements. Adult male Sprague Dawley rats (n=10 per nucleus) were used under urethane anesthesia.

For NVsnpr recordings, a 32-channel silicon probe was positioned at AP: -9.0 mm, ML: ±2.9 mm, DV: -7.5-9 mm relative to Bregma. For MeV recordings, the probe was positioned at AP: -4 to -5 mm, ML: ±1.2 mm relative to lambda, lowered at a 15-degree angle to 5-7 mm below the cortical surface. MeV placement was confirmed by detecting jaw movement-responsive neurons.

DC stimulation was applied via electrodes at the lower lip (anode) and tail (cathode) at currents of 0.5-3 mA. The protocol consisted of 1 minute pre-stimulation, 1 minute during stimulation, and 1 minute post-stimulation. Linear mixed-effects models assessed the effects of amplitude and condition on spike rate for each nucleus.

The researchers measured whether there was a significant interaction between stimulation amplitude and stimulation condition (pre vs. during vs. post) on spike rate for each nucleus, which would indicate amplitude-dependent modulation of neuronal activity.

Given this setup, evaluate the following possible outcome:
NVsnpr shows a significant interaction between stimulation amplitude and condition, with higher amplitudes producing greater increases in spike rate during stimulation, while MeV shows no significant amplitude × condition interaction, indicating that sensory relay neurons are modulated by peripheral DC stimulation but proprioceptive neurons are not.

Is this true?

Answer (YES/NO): NO